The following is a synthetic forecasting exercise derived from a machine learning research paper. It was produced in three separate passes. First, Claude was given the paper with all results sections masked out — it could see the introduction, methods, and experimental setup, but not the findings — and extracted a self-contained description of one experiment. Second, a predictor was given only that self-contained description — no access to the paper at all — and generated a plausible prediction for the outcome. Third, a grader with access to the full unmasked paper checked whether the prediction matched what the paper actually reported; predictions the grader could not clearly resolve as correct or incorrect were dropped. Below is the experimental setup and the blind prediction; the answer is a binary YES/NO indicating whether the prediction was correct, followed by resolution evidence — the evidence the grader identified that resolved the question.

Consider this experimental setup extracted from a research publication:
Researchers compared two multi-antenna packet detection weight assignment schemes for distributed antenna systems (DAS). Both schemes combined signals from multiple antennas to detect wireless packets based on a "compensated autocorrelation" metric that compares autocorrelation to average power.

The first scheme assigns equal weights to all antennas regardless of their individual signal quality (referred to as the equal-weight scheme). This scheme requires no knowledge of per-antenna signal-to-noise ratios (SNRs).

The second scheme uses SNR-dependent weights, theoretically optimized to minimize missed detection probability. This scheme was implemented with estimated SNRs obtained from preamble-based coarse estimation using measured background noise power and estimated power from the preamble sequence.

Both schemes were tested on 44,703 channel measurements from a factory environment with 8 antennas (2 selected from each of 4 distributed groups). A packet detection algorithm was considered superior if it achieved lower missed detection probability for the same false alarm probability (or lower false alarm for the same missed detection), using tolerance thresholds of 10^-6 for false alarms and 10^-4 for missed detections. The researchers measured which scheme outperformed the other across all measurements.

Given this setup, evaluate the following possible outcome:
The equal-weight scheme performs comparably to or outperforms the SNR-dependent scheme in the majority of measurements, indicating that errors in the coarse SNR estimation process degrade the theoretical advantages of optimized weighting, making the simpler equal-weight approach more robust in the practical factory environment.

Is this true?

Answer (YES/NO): YES